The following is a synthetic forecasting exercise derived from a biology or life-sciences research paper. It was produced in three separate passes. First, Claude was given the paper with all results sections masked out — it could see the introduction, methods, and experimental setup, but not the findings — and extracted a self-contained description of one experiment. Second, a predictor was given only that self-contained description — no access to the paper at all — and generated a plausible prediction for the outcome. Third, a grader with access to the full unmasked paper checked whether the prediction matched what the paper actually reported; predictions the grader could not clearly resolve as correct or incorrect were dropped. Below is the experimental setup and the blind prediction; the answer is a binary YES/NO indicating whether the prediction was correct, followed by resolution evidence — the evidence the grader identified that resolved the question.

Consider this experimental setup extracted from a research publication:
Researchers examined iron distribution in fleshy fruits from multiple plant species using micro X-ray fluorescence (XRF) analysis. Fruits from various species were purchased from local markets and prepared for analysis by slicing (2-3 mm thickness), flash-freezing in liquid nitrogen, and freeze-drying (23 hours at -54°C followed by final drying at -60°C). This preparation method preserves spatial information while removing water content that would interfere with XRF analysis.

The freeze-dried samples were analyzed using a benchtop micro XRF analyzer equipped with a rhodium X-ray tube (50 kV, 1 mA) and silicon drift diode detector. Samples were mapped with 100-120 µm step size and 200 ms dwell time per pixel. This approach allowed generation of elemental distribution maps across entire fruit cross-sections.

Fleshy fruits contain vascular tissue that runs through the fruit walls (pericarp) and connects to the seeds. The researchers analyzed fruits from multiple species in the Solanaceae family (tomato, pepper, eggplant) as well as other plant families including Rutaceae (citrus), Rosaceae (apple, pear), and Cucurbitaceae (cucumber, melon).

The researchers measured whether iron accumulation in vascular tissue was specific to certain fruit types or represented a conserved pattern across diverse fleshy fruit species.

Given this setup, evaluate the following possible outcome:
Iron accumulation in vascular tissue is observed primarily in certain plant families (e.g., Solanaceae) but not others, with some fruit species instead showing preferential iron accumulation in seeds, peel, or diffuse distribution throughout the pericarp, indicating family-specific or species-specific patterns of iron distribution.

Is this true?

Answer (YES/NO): NO